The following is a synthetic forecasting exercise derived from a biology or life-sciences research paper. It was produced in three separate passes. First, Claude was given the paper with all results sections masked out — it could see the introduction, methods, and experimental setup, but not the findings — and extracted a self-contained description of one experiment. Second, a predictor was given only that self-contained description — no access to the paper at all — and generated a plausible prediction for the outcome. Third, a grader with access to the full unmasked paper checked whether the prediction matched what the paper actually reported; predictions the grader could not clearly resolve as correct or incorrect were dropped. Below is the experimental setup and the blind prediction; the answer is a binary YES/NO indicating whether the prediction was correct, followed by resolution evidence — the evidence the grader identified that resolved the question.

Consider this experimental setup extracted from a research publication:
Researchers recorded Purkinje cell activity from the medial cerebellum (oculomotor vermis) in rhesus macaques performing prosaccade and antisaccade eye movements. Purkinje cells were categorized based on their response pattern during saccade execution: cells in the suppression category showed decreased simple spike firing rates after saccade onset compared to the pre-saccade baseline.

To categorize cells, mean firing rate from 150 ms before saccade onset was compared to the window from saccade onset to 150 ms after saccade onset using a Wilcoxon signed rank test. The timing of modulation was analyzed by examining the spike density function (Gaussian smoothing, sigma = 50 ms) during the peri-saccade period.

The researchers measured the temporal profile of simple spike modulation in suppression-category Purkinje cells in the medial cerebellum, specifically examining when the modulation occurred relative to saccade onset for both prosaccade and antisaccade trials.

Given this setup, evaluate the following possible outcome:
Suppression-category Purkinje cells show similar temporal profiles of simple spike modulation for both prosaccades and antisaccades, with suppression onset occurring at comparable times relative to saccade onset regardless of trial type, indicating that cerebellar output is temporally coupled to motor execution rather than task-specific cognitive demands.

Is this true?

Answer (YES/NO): YES